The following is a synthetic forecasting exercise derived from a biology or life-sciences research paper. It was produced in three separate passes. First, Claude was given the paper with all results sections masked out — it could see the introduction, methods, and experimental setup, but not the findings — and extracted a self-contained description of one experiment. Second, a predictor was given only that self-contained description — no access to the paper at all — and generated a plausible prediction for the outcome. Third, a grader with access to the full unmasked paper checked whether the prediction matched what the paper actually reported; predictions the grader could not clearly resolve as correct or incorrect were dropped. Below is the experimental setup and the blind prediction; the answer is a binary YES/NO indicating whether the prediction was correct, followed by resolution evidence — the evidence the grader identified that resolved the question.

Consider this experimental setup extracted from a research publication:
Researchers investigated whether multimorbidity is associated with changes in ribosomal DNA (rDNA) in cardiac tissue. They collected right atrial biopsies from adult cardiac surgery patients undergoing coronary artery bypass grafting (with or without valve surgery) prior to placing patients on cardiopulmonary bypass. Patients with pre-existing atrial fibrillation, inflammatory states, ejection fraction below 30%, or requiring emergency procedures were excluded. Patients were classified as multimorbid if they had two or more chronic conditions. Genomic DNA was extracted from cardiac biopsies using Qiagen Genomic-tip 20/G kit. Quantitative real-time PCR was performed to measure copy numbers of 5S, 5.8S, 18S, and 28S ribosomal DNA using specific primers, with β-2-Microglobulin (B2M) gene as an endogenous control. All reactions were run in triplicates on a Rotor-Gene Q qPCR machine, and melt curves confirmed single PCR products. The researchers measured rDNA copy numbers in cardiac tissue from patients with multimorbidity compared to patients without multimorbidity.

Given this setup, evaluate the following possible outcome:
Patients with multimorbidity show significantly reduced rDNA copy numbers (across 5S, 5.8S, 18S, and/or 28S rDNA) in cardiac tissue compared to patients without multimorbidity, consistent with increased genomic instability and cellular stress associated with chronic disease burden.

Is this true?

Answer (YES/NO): NO